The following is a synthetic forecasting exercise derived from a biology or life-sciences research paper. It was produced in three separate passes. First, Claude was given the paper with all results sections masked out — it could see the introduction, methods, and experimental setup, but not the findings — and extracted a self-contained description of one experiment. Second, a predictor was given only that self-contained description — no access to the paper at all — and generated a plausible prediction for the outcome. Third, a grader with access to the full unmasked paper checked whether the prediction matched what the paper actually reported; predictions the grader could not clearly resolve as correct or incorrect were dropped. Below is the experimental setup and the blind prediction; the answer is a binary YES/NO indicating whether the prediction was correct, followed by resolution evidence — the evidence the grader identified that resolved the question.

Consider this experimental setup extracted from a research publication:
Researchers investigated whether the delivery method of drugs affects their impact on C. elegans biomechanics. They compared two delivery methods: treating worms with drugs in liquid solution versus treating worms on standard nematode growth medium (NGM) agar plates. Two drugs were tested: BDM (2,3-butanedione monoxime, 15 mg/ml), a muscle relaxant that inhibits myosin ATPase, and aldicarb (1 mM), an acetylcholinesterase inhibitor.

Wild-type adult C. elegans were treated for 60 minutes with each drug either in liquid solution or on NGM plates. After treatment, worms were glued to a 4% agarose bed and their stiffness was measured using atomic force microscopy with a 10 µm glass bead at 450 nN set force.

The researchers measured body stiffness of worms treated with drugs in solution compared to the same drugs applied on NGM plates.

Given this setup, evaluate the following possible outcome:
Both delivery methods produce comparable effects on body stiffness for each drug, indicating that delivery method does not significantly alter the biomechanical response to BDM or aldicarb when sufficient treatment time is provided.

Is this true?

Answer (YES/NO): NO